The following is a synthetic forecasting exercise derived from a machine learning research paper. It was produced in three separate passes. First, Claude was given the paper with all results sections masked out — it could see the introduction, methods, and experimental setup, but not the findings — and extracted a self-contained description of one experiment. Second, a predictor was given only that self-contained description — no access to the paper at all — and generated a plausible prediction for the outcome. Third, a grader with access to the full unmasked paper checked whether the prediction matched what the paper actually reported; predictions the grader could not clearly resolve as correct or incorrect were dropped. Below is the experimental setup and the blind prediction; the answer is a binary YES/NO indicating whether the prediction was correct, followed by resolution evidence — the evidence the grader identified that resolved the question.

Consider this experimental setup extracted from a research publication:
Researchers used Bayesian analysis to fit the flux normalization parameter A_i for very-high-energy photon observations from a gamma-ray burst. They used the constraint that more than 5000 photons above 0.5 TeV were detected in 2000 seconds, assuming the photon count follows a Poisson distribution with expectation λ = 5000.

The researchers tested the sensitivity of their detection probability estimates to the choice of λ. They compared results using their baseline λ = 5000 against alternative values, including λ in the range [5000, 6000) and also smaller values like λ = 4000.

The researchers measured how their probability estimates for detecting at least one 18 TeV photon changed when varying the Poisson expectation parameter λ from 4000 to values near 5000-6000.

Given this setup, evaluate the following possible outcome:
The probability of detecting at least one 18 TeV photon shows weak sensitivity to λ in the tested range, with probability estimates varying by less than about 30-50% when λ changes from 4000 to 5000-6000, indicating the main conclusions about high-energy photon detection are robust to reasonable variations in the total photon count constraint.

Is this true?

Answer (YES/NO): YES